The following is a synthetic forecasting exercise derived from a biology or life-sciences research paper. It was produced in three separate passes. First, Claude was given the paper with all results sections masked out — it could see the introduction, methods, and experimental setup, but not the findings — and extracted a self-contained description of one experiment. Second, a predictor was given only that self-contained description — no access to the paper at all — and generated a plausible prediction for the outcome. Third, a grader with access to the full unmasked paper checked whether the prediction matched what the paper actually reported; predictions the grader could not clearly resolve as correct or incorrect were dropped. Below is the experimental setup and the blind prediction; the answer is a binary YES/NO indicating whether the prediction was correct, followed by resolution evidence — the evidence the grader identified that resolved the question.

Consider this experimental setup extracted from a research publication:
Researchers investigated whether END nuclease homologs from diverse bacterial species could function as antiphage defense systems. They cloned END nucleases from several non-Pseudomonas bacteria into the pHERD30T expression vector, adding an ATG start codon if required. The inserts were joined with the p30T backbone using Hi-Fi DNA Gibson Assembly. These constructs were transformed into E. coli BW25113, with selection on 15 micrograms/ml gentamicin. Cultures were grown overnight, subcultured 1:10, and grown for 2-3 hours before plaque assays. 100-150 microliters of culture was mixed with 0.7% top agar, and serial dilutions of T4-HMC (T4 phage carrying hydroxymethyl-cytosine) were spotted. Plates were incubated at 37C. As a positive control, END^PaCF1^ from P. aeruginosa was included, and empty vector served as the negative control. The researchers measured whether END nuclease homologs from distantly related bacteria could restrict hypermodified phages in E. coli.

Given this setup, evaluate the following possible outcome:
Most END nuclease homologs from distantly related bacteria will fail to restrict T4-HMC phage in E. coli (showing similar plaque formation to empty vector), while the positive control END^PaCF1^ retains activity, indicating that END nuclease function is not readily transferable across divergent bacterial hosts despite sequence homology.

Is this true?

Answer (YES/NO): NO